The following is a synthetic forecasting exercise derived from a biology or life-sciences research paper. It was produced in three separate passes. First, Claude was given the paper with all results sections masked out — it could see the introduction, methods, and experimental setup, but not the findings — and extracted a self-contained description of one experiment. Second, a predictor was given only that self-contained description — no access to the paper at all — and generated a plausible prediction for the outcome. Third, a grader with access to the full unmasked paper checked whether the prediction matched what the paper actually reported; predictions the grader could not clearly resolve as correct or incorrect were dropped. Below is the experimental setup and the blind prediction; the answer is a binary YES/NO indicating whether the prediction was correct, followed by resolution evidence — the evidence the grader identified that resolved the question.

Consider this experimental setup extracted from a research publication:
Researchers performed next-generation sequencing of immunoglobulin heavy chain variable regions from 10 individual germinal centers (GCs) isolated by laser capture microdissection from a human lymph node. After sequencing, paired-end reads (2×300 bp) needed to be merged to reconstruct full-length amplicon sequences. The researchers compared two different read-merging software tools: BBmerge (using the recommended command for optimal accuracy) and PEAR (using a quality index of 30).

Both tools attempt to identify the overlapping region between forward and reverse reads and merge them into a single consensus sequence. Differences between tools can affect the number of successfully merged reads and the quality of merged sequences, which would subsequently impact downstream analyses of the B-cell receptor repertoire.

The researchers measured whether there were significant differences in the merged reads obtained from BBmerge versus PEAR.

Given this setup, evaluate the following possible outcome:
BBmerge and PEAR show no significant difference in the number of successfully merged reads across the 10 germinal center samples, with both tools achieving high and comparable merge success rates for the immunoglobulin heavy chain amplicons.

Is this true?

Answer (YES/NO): NO